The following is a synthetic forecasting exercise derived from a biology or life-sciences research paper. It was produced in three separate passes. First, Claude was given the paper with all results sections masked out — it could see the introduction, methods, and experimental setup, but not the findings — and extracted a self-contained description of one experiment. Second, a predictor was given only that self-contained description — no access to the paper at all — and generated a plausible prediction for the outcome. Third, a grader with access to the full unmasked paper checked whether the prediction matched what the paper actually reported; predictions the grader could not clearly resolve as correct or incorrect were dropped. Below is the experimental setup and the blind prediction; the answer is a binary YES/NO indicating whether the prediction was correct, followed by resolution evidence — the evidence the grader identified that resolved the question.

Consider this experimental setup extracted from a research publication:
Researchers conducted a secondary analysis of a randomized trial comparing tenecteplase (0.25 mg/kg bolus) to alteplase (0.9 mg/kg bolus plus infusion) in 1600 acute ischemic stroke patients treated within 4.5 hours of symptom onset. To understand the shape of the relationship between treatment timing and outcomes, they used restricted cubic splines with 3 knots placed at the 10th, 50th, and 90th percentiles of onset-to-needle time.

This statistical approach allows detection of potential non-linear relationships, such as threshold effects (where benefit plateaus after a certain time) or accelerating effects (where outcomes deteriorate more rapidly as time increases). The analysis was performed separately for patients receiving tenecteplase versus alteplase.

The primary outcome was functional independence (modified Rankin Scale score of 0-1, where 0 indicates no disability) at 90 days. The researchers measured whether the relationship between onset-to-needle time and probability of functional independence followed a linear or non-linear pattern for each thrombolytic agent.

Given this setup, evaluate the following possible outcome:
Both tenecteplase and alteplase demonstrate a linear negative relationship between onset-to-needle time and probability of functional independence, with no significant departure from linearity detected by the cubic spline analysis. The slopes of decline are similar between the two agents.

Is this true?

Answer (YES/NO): YES